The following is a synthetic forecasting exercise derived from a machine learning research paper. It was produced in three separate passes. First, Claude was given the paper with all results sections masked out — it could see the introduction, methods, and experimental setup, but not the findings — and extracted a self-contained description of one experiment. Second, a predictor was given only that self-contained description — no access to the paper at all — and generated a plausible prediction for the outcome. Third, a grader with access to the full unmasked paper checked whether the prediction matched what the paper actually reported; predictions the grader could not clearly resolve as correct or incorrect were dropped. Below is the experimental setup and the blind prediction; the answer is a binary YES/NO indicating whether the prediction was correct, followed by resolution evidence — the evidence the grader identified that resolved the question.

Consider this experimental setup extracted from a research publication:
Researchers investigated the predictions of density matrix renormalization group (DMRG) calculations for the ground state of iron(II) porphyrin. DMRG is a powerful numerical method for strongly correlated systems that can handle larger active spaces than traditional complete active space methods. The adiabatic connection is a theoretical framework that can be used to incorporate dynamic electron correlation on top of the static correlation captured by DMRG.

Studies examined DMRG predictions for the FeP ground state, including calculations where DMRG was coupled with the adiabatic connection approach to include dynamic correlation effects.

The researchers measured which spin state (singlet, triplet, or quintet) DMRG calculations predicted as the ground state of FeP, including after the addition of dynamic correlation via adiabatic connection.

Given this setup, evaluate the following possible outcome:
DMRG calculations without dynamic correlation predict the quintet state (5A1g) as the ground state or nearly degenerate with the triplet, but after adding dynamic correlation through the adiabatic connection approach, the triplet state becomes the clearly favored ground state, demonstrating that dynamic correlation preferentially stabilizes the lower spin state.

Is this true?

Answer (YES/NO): NO